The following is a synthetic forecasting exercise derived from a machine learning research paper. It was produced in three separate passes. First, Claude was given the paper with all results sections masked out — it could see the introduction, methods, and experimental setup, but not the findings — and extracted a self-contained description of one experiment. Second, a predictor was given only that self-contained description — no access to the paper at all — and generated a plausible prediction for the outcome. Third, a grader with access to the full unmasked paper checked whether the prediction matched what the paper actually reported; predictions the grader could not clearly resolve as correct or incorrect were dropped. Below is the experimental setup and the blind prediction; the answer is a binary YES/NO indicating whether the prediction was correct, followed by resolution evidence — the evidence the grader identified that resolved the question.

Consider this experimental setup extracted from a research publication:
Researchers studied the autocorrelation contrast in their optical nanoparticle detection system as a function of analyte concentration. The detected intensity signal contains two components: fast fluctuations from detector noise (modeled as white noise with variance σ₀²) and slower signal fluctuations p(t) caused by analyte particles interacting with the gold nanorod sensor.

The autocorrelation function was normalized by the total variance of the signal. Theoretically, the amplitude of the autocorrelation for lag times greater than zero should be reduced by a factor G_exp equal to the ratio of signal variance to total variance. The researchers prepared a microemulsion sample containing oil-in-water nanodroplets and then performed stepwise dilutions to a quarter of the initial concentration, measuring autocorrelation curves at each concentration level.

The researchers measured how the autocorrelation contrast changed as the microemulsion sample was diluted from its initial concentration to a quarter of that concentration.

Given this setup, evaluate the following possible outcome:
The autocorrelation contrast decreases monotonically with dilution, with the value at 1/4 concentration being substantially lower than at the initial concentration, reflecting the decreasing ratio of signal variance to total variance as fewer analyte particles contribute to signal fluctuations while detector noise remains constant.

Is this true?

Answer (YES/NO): YES